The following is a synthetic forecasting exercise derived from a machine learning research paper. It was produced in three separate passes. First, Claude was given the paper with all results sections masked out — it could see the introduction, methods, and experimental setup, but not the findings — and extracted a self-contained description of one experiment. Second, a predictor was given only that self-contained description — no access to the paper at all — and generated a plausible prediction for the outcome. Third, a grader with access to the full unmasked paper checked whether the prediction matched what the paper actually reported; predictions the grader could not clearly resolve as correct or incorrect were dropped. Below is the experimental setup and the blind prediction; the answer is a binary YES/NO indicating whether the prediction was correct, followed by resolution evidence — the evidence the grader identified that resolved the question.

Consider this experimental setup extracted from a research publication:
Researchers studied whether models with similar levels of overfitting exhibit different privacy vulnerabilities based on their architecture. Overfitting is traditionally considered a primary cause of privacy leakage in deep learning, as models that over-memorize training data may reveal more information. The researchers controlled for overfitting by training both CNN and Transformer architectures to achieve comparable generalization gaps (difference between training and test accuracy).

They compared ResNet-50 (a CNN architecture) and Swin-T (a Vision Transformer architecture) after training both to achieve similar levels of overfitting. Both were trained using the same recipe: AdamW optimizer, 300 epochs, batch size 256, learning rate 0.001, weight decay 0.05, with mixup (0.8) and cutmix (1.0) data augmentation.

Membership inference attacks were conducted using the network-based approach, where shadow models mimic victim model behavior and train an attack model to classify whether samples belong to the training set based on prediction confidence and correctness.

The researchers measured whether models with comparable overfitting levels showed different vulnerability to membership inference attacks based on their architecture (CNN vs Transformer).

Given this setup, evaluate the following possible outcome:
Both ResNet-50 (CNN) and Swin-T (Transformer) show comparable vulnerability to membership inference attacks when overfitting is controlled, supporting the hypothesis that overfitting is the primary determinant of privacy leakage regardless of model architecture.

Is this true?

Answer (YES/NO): NO